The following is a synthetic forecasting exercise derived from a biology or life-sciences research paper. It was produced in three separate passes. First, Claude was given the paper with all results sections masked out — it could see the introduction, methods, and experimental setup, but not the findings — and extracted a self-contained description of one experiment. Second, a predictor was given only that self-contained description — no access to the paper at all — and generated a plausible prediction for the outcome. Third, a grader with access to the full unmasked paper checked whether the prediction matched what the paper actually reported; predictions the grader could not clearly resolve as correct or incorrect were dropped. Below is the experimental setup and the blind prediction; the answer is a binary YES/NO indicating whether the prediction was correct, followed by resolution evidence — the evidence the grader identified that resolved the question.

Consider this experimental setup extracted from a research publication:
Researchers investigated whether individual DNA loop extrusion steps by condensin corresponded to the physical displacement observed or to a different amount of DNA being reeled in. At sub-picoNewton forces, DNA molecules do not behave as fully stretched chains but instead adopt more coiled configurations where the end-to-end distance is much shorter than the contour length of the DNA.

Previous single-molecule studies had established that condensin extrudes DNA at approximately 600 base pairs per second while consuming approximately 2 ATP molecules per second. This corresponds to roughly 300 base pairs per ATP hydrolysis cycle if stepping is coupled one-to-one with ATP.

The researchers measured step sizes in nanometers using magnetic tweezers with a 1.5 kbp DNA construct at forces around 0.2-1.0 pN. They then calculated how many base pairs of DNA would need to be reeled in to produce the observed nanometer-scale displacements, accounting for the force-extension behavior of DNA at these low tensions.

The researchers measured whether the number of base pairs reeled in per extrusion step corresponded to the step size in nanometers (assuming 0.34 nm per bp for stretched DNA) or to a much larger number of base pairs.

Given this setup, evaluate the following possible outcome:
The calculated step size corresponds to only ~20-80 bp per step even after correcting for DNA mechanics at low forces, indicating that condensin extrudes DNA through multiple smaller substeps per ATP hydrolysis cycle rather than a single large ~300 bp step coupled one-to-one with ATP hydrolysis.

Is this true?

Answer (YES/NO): NO